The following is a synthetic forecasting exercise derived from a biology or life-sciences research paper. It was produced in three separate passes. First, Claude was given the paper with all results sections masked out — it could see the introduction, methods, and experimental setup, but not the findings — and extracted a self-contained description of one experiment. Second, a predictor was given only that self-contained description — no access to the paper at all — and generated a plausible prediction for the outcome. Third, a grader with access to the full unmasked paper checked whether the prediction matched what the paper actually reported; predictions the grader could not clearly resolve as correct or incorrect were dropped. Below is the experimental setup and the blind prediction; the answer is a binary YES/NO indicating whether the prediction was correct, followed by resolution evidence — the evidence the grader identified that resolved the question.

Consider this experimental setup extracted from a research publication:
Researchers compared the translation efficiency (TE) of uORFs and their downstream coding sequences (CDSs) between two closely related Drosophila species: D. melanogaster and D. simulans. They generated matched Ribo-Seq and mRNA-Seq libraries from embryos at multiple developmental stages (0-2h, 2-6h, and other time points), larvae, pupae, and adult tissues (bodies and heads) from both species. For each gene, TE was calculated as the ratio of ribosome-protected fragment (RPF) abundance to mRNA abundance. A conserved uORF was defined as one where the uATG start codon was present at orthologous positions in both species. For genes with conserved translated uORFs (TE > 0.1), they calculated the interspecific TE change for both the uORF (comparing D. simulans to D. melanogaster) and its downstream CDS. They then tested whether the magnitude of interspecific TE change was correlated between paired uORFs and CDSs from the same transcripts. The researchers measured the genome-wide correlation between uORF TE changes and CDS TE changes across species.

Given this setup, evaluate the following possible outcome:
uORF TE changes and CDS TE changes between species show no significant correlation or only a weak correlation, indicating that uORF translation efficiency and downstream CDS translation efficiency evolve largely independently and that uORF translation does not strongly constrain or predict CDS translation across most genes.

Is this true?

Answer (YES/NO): NO